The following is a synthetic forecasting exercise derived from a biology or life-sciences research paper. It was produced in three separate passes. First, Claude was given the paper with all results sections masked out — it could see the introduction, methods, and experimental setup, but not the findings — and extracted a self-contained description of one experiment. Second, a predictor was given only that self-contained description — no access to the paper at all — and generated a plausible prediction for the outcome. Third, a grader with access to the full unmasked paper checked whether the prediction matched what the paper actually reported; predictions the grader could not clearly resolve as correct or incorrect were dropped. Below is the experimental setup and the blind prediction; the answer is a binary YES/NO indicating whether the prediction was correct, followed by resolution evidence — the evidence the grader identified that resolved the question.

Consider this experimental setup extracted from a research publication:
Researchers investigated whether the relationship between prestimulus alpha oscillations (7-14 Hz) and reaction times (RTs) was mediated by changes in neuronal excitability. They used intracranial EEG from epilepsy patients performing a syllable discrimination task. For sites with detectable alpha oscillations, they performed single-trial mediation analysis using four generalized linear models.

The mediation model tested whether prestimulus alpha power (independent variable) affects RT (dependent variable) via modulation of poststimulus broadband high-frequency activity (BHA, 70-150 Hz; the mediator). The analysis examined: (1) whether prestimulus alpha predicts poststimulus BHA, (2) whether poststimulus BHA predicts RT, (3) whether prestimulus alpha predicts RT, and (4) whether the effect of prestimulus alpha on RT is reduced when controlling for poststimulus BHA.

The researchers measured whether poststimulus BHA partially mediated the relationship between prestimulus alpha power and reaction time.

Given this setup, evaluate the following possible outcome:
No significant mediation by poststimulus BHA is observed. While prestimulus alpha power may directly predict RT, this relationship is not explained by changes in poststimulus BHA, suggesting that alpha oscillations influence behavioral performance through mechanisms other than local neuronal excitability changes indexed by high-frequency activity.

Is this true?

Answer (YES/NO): NO